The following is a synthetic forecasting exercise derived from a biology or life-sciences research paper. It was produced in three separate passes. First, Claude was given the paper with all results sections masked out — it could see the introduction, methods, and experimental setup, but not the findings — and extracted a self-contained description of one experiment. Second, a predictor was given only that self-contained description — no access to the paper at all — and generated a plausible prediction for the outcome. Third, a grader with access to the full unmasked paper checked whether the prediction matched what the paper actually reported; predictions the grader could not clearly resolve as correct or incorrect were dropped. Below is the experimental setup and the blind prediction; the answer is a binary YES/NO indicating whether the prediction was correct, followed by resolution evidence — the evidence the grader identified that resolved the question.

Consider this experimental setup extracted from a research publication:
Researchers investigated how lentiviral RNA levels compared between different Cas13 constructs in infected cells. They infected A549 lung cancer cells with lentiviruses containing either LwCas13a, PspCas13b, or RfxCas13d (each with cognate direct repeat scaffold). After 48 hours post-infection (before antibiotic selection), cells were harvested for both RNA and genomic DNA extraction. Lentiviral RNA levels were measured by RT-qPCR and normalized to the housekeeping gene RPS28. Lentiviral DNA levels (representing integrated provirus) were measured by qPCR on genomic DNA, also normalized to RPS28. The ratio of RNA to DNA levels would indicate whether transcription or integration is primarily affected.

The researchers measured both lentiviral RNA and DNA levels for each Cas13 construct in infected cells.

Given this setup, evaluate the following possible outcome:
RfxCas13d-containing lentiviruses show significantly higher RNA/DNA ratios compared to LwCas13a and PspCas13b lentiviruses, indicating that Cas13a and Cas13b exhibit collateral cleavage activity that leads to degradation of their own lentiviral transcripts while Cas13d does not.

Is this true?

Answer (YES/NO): NO